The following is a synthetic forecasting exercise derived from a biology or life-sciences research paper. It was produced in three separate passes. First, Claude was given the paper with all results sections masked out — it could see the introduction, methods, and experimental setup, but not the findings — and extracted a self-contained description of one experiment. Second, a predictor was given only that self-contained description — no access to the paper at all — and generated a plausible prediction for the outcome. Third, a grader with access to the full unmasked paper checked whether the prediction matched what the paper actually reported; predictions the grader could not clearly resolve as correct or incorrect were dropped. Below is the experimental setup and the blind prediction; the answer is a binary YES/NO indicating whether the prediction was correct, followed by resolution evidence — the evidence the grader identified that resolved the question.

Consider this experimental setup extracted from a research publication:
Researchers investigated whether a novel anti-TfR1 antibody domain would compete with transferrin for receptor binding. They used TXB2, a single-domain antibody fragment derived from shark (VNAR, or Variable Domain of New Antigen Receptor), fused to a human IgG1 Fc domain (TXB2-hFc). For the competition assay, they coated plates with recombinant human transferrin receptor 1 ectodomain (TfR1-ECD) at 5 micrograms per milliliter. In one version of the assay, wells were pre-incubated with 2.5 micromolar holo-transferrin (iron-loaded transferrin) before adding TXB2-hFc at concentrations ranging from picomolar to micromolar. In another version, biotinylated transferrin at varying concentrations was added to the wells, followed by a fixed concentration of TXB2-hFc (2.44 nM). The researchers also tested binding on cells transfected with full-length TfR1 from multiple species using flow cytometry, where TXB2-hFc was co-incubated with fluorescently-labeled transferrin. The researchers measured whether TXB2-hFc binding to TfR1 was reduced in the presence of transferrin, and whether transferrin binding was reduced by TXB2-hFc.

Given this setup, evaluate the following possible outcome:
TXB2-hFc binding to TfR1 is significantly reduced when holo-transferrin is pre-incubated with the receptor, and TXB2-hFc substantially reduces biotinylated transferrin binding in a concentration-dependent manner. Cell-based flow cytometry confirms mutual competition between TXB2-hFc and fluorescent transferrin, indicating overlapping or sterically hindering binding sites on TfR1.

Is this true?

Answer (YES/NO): NO